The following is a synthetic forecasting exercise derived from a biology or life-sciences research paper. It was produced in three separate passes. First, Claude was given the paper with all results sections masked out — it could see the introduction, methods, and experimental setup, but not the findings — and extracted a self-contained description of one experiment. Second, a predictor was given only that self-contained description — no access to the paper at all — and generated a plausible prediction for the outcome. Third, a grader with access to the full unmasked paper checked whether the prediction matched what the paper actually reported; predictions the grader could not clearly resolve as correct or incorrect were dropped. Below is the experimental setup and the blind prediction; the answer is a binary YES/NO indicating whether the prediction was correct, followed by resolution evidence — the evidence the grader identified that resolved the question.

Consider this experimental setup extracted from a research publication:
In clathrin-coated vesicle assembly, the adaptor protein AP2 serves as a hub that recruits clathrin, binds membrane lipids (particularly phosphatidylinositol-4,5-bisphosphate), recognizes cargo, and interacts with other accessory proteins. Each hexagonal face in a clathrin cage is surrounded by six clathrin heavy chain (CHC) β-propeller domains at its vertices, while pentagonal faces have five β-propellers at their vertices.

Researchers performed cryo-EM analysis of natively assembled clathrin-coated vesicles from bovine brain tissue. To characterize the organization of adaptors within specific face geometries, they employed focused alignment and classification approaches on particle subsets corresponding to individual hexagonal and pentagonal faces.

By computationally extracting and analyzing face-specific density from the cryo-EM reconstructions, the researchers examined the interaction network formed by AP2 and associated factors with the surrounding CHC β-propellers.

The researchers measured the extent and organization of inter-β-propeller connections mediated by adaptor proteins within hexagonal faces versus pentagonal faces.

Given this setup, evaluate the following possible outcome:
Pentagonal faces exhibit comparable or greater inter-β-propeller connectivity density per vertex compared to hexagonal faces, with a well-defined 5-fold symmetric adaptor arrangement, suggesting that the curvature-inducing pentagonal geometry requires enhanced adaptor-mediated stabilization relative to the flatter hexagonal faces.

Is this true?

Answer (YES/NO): NO